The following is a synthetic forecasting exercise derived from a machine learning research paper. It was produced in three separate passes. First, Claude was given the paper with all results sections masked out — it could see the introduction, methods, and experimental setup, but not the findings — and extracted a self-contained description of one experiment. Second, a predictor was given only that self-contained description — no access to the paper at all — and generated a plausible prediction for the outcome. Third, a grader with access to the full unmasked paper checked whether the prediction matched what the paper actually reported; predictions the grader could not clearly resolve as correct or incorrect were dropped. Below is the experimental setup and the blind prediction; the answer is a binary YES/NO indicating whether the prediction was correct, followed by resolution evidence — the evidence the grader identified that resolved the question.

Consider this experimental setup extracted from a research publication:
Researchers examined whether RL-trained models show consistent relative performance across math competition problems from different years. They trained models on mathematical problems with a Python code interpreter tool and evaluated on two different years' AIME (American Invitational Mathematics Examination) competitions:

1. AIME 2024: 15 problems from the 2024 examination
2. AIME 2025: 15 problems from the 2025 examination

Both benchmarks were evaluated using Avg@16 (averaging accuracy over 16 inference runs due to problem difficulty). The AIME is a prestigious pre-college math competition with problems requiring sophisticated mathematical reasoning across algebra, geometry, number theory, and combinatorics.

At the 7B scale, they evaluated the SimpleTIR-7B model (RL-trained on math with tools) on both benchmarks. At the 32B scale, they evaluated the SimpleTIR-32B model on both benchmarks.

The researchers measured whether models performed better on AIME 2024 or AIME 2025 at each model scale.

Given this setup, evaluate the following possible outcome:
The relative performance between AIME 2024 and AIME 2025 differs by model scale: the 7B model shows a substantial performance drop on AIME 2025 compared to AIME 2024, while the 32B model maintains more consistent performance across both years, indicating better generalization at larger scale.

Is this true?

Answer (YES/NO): YES